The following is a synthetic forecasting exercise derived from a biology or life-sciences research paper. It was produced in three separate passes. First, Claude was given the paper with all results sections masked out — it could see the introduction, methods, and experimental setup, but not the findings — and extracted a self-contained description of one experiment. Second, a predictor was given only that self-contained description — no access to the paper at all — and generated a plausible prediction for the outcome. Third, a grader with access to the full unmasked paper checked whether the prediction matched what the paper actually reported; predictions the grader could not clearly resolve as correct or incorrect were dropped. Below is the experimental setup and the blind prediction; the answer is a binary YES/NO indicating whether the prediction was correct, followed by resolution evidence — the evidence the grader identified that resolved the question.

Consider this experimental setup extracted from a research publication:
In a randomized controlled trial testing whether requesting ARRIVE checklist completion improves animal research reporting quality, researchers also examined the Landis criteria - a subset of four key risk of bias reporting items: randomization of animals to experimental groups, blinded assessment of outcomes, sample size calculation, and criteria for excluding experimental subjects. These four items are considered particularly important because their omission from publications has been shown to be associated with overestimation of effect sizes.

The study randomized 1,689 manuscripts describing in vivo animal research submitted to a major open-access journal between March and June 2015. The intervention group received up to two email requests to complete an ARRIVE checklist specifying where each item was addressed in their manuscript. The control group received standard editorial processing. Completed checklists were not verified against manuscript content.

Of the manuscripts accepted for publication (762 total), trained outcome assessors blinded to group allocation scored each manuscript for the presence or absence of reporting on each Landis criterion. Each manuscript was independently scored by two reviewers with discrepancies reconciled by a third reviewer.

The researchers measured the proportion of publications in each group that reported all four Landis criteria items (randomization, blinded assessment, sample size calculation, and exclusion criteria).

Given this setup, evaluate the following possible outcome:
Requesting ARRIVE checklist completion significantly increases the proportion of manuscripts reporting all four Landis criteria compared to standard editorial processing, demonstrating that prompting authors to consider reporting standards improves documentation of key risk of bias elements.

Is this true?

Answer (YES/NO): NO